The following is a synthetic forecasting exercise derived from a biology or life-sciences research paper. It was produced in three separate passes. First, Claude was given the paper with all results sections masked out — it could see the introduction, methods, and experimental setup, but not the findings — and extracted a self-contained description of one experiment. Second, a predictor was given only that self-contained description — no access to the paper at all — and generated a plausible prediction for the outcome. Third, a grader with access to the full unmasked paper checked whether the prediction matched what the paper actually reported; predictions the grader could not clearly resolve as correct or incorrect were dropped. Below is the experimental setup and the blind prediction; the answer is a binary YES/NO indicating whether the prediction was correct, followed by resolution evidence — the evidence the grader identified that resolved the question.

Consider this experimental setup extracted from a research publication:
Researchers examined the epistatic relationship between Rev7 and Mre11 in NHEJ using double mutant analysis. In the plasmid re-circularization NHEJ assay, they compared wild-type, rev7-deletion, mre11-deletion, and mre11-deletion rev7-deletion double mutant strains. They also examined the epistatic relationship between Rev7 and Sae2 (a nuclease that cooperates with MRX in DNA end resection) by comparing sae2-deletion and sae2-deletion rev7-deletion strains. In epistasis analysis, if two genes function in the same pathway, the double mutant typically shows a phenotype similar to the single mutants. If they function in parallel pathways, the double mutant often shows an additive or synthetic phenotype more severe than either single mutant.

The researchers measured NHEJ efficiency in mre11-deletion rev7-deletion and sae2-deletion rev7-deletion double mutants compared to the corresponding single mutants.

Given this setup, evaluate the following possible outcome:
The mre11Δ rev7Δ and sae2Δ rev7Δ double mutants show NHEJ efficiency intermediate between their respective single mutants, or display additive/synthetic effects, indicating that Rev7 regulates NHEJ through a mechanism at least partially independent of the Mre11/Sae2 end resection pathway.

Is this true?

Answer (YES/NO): NO